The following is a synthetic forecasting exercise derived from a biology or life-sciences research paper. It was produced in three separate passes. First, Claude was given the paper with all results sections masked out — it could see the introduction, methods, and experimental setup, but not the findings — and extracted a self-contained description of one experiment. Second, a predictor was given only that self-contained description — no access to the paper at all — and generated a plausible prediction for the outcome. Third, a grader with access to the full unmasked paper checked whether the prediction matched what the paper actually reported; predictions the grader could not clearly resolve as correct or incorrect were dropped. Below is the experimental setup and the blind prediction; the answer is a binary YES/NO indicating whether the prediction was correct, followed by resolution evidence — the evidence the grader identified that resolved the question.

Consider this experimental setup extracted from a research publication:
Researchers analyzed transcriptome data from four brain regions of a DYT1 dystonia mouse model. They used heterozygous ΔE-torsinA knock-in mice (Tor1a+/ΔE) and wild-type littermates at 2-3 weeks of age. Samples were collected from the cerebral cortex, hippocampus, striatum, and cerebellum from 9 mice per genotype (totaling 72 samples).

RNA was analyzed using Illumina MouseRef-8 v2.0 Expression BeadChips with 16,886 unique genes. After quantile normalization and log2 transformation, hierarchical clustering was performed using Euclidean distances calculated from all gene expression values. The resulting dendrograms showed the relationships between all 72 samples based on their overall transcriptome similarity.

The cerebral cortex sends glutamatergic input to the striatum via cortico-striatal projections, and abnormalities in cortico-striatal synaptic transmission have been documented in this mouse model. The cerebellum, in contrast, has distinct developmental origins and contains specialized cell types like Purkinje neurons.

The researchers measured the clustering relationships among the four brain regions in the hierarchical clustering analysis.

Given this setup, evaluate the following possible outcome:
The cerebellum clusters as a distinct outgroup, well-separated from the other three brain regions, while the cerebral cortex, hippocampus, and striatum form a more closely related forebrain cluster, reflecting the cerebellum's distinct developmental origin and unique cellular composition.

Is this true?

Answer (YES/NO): NO